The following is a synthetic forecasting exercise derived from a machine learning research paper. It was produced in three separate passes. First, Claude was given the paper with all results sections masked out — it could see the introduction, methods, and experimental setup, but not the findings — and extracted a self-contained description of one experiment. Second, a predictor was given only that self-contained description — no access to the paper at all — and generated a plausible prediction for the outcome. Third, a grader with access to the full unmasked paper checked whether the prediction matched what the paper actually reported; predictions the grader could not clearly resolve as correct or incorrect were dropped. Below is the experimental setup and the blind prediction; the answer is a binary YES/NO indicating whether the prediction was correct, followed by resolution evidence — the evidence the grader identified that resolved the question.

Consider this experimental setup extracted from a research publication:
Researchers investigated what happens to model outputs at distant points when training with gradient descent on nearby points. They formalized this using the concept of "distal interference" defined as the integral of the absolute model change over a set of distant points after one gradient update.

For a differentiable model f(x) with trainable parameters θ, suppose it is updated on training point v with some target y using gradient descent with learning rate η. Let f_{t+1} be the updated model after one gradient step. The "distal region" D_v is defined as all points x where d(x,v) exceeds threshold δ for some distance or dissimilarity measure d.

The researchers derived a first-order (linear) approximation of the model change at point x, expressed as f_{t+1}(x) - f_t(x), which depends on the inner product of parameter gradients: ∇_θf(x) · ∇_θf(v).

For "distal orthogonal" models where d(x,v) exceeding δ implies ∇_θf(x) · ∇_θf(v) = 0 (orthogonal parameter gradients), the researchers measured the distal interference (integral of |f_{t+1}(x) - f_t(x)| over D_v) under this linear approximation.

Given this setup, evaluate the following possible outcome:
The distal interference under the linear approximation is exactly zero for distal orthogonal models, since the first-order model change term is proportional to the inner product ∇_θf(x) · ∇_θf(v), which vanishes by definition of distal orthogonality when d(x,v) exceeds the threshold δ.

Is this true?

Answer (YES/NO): YES